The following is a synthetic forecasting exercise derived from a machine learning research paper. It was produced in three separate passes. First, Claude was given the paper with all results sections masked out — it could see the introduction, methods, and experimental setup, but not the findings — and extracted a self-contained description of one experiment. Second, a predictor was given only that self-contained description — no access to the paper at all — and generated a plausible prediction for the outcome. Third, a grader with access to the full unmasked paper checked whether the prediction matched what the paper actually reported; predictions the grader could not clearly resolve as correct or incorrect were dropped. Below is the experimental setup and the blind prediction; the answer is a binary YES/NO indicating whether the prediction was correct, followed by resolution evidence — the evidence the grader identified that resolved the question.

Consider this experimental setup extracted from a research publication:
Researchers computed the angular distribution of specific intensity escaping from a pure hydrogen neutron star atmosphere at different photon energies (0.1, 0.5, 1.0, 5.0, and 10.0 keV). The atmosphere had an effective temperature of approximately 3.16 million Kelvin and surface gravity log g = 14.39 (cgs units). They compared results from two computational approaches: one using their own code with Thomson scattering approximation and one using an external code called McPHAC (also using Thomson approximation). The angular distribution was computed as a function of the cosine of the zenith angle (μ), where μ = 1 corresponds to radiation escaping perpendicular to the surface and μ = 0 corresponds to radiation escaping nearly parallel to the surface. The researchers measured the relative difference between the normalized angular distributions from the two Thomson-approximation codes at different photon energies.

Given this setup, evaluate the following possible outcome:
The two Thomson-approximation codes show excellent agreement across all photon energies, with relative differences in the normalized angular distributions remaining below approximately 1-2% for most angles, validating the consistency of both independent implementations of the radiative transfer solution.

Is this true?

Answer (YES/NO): NO